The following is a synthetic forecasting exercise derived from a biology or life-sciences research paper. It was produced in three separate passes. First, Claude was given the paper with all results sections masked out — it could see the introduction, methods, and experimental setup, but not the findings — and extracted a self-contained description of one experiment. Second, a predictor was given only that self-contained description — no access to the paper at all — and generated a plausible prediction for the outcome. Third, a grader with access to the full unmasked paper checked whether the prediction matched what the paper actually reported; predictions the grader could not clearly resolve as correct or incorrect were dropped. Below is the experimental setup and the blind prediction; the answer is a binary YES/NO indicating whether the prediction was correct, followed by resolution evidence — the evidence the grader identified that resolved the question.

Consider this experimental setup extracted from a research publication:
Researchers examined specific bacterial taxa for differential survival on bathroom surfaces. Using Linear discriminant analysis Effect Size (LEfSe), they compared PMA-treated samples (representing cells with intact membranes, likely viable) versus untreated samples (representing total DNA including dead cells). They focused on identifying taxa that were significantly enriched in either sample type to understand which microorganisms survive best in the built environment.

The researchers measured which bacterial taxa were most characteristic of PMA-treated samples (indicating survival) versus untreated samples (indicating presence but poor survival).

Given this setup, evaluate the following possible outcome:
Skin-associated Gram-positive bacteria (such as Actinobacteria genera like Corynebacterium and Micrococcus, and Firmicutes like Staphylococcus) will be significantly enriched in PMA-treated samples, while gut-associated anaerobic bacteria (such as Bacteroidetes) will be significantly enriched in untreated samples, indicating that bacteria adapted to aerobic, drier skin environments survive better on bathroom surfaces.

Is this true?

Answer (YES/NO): YES